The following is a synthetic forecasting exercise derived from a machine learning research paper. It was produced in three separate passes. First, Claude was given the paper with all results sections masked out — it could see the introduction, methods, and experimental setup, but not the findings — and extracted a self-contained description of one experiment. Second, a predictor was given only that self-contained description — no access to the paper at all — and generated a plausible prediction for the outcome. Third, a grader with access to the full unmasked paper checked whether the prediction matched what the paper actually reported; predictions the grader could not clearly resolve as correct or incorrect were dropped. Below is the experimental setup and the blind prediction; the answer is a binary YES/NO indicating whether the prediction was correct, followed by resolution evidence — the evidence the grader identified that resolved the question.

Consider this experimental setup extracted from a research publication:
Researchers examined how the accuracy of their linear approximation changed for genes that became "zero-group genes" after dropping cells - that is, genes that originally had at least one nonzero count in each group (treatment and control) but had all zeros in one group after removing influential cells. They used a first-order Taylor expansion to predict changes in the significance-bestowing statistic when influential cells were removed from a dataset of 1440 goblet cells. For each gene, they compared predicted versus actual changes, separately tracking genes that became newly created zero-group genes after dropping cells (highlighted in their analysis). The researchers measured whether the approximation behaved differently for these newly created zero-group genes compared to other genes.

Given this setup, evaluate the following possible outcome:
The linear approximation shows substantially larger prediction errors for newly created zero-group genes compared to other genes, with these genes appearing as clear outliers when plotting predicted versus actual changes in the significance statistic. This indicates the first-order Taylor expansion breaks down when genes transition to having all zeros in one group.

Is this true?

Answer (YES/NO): YES